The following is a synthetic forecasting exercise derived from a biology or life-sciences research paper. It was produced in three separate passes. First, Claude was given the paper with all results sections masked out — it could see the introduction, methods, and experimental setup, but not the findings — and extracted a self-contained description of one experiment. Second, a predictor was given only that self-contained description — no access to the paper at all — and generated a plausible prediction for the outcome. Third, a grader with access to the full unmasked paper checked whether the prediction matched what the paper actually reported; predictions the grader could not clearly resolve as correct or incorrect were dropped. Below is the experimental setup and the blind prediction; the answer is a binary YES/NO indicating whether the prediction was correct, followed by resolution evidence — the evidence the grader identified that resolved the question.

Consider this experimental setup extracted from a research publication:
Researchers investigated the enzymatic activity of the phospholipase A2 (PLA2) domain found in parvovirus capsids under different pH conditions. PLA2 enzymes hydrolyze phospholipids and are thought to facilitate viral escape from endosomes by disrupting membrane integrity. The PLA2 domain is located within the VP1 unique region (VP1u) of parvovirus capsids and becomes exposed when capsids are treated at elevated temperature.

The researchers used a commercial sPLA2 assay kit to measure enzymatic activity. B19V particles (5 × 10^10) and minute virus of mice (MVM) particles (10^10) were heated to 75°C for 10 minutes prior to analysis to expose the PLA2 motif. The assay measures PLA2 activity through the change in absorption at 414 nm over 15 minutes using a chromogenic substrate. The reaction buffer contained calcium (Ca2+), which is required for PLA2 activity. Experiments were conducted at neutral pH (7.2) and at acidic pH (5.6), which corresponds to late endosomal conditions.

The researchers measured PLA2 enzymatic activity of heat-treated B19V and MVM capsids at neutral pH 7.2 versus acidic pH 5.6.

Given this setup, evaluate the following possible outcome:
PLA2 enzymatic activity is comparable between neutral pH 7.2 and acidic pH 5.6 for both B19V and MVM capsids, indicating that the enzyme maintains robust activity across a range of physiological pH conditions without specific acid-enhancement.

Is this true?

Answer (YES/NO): NO